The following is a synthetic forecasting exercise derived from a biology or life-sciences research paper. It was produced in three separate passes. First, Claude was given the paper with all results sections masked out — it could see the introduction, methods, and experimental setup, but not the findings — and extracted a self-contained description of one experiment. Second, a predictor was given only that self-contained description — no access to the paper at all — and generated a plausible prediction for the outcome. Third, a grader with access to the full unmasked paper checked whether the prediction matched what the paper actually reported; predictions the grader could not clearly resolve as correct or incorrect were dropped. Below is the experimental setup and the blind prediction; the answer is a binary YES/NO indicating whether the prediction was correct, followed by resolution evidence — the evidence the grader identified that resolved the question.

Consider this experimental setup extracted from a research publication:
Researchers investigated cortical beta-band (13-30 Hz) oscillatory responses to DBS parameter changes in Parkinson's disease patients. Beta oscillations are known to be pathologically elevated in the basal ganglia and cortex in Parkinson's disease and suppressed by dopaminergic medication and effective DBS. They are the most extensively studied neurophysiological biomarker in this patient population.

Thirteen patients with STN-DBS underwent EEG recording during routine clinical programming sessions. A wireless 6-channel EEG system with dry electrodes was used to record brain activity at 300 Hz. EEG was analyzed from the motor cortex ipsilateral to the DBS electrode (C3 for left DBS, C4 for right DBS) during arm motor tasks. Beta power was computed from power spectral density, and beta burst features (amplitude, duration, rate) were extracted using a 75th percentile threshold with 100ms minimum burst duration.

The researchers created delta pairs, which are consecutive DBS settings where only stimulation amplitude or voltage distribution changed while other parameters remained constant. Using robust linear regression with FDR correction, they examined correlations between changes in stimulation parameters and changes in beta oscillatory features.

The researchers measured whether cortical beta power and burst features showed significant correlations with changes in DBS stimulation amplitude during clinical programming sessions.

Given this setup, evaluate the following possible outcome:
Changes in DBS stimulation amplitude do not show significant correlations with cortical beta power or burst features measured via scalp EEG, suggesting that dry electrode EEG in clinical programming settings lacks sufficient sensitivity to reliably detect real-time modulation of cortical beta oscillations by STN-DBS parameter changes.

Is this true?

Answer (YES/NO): YES